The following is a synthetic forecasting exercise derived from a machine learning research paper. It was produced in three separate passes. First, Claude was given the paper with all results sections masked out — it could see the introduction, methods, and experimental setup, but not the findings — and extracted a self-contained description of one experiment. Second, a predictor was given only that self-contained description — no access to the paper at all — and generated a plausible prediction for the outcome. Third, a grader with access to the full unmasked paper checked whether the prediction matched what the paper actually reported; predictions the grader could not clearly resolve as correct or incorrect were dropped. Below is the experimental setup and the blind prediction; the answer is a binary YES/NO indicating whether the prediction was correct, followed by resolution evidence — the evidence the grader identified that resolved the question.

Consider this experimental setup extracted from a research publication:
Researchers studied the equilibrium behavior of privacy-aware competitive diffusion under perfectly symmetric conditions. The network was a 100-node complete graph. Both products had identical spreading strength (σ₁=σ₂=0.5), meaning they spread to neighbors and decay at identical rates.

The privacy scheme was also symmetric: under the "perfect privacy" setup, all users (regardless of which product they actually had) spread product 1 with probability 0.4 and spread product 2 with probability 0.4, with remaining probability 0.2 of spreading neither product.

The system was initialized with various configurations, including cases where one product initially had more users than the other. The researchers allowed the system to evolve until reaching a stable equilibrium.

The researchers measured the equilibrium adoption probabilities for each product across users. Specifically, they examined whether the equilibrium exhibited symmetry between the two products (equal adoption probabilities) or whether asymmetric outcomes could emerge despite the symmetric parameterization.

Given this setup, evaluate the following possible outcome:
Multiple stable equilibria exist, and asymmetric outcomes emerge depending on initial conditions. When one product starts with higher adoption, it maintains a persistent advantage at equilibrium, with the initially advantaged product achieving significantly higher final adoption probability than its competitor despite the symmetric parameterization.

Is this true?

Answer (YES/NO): NO